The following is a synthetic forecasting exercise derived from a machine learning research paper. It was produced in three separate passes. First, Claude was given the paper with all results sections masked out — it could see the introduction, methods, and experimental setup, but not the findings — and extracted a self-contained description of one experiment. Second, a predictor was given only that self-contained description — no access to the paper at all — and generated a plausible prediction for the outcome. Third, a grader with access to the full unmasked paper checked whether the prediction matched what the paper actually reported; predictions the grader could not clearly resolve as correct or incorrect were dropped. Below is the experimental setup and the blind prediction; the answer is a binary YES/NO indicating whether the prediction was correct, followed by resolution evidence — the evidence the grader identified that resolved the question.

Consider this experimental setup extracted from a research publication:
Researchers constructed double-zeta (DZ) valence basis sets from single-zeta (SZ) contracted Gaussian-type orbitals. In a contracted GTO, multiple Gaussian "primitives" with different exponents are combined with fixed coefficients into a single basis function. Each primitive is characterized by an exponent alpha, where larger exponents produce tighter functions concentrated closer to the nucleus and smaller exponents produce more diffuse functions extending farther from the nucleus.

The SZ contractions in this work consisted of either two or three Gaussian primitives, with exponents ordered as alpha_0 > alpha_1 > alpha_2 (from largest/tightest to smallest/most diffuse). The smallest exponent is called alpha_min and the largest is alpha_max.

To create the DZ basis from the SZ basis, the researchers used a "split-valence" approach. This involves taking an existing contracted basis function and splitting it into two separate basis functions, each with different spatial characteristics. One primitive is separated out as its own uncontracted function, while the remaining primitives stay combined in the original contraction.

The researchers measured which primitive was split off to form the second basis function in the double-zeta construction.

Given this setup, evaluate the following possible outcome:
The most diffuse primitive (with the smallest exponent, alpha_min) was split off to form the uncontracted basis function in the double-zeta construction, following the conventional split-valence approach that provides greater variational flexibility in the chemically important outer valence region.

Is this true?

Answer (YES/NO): YES